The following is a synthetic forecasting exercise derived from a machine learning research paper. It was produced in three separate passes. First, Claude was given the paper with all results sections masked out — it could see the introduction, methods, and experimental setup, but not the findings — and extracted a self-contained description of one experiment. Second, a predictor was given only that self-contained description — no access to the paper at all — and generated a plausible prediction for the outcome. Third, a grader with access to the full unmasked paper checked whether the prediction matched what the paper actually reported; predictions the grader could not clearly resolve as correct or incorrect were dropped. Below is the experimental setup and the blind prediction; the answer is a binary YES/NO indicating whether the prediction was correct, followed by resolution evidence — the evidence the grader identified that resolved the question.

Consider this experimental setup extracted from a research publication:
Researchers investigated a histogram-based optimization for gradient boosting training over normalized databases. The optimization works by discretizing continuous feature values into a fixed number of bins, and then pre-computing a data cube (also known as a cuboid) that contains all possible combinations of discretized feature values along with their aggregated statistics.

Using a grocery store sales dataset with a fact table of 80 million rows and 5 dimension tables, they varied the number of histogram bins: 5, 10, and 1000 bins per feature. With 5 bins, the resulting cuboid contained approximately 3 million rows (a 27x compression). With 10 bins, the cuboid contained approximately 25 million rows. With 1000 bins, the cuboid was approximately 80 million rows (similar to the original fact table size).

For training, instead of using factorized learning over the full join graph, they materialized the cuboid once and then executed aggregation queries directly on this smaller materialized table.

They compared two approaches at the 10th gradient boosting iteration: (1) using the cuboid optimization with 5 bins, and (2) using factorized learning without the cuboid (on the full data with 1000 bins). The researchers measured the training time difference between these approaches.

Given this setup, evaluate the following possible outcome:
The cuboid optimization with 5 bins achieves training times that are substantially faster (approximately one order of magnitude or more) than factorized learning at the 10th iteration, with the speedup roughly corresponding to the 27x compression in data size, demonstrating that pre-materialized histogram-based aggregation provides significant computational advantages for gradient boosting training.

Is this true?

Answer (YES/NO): NO